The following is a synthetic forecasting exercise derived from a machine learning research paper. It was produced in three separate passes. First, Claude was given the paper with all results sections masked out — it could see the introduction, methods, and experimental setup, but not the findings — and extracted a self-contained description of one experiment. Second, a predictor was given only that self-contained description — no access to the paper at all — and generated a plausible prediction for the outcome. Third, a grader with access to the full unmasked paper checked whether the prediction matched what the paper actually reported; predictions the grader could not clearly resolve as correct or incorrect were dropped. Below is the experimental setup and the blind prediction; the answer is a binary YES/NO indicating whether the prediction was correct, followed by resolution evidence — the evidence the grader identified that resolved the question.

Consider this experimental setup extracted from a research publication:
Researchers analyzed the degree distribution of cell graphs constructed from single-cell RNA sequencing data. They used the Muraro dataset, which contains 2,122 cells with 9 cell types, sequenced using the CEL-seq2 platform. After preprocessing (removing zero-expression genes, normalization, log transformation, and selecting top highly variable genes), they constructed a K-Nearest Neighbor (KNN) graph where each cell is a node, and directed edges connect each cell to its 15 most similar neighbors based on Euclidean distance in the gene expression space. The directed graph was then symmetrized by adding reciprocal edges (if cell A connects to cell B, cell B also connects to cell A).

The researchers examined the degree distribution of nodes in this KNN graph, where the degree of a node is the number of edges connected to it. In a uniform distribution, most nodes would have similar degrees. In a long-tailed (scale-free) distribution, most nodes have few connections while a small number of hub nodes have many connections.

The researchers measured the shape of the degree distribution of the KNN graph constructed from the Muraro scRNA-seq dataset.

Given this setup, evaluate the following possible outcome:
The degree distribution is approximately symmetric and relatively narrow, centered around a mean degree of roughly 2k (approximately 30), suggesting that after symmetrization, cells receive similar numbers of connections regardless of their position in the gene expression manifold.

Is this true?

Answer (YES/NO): NO